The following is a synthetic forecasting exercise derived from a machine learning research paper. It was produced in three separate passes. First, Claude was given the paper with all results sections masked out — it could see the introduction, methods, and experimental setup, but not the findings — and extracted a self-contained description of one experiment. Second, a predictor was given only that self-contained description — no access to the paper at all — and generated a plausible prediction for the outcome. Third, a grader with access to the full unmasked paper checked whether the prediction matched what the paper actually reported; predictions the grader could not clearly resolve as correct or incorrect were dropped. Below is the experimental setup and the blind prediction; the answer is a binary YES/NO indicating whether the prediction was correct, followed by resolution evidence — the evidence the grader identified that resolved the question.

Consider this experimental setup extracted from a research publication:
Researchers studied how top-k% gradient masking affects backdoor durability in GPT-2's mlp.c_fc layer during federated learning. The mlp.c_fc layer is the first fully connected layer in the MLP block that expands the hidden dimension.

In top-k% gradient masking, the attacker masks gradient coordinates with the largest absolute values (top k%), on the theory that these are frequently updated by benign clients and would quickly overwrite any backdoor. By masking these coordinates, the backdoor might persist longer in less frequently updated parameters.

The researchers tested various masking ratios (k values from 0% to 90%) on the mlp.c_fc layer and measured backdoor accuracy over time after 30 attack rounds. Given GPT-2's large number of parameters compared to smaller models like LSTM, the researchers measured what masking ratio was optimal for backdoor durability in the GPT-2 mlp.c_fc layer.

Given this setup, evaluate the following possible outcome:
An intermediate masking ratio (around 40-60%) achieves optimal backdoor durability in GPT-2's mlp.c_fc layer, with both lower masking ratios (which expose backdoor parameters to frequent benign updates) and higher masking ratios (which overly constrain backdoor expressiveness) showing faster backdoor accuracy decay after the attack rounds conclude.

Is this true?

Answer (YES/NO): NO